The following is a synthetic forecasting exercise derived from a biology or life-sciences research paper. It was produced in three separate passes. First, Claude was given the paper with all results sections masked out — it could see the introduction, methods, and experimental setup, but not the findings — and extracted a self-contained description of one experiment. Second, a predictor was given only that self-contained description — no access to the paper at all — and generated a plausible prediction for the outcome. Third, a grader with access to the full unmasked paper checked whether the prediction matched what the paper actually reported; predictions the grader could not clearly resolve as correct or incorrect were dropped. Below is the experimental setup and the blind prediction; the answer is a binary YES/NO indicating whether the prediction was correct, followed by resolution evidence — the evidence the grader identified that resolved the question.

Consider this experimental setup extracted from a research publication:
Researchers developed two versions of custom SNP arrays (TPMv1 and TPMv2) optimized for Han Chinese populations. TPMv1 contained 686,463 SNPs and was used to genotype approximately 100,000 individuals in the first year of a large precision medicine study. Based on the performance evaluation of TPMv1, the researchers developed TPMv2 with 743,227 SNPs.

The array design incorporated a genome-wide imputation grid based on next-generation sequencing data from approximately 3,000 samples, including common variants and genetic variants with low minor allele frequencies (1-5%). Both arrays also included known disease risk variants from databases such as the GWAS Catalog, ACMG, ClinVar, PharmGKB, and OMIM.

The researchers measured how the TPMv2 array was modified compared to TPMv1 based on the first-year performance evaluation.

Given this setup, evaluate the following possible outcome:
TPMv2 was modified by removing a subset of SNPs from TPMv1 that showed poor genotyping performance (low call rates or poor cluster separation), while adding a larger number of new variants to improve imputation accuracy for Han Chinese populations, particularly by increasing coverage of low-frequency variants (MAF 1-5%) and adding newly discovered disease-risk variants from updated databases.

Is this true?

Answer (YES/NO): NO